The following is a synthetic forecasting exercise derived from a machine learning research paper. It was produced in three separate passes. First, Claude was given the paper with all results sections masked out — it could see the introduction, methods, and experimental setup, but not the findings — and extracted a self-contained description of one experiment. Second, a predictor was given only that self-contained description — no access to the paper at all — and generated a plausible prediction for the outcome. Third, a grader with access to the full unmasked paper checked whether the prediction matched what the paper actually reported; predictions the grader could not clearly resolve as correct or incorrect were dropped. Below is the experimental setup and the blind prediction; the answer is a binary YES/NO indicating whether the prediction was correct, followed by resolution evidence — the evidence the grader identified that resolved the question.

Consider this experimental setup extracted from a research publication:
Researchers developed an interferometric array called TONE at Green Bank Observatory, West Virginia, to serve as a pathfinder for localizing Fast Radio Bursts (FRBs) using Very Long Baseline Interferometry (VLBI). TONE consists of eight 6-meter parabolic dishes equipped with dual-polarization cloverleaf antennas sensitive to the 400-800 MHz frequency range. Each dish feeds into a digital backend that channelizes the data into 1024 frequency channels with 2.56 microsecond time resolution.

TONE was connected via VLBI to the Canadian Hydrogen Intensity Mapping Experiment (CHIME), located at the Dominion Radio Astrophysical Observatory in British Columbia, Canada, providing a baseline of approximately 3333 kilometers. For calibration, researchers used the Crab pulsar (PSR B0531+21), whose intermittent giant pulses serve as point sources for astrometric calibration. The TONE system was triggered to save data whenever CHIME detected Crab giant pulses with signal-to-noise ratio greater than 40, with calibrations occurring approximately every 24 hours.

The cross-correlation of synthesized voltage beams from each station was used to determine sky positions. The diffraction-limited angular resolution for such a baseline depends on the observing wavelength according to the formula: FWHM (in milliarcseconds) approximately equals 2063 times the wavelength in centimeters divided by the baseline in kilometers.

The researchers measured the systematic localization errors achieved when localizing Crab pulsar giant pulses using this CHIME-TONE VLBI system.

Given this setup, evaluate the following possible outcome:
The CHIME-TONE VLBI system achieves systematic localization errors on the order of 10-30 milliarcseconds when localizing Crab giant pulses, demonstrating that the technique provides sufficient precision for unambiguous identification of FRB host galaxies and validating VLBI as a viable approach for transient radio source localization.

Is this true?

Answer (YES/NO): NO